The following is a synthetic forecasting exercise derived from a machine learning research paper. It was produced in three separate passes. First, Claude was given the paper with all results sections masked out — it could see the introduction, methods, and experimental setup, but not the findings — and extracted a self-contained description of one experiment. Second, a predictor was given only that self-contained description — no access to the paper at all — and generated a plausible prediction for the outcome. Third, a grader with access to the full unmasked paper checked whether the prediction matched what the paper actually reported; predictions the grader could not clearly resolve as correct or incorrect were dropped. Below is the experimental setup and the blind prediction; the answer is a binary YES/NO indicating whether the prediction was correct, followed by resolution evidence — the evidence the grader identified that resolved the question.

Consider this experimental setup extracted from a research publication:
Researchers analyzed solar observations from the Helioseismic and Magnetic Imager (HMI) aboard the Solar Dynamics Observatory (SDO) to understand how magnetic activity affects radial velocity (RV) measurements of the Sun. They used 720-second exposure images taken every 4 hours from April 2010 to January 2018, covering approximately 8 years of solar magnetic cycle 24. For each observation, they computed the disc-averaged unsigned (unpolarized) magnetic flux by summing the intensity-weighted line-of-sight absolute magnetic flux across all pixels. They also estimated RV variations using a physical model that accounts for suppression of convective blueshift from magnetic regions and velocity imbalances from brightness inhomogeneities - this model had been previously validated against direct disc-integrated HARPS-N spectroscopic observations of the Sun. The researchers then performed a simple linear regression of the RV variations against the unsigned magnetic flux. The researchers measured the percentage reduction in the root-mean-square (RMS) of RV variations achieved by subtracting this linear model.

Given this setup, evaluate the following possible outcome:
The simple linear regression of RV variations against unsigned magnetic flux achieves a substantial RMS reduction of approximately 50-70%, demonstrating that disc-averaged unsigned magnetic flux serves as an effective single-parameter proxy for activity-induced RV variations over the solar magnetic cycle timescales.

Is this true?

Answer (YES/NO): YES